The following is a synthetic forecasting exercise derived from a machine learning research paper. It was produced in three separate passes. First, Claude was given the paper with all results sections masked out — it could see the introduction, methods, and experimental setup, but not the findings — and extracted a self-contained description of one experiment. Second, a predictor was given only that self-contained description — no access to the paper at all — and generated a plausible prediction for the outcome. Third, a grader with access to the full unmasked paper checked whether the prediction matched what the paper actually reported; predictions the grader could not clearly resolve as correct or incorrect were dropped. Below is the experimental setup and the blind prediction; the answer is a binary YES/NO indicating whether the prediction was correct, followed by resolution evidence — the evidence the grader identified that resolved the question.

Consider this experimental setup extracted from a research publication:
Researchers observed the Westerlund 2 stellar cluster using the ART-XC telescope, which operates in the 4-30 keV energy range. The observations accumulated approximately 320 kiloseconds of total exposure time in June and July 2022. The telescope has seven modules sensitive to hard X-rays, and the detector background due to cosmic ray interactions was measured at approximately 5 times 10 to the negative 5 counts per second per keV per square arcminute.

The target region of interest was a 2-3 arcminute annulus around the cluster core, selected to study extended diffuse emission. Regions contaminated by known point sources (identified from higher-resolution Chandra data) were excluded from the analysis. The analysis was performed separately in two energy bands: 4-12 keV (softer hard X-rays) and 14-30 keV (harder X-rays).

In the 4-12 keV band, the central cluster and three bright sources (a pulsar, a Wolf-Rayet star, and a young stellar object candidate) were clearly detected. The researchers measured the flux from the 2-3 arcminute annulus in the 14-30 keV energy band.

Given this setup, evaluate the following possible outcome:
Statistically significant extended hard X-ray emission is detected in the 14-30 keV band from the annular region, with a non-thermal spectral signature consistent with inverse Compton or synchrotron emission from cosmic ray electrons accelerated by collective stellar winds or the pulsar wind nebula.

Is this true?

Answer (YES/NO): NO